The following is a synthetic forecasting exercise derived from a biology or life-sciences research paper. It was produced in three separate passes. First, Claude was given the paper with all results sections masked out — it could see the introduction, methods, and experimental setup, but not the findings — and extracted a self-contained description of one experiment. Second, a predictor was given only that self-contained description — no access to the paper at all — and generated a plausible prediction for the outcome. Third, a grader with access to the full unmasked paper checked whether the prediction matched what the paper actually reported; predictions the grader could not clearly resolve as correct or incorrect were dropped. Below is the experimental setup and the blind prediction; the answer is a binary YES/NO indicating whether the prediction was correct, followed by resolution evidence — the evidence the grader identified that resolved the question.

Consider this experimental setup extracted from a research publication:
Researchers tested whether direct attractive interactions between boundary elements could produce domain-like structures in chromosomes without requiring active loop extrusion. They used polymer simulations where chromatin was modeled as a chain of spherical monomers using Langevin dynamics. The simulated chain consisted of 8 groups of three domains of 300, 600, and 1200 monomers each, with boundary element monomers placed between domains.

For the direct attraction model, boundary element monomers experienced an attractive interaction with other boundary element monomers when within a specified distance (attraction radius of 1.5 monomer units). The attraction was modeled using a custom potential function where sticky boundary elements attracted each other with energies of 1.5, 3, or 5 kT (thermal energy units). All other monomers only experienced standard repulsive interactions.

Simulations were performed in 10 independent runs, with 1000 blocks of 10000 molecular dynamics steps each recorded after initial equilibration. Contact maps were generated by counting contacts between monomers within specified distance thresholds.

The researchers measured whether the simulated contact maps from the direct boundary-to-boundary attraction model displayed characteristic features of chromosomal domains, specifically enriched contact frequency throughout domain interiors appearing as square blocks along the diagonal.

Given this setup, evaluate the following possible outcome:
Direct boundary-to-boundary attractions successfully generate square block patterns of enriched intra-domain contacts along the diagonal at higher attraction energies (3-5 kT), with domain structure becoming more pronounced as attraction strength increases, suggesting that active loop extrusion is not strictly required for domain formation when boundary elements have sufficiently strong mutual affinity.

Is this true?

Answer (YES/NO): NO